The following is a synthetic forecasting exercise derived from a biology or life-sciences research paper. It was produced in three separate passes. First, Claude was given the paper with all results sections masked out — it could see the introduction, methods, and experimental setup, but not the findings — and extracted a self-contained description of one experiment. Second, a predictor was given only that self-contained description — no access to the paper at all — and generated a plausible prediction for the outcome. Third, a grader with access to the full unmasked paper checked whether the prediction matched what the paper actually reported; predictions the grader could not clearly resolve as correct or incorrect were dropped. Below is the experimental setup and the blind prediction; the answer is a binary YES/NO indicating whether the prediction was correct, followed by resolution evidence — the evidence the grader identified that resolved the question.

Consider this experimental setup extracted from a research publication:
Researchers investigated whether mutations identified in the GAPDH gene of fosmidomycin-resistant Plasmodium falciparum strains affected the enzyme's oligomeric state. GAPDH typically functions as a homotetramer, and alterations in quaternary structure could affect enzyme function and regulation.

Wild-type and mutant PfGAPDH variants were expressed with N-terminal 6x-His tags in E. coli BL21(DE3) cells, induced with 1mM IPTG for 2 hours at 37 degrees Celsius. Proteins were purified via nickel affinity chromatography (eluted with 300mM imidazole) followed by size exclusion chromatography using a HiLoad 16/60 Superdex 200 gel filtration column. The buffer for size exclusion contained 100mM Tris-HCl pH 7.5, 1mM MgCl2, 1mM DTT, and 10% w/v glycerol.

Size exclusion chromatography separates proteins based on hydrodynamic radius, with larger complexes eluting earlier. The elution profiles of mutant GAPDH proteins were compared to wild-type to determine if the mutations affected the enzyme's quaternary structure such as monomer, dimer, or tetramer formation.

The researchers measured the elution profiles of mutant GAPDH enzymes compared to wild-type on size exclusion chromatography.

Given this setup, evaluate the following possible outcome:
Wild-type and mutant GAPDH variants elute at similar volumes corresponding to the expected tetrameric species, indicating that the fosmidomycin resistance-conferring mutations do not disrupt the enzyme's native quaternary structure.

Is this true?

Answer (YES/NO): NO